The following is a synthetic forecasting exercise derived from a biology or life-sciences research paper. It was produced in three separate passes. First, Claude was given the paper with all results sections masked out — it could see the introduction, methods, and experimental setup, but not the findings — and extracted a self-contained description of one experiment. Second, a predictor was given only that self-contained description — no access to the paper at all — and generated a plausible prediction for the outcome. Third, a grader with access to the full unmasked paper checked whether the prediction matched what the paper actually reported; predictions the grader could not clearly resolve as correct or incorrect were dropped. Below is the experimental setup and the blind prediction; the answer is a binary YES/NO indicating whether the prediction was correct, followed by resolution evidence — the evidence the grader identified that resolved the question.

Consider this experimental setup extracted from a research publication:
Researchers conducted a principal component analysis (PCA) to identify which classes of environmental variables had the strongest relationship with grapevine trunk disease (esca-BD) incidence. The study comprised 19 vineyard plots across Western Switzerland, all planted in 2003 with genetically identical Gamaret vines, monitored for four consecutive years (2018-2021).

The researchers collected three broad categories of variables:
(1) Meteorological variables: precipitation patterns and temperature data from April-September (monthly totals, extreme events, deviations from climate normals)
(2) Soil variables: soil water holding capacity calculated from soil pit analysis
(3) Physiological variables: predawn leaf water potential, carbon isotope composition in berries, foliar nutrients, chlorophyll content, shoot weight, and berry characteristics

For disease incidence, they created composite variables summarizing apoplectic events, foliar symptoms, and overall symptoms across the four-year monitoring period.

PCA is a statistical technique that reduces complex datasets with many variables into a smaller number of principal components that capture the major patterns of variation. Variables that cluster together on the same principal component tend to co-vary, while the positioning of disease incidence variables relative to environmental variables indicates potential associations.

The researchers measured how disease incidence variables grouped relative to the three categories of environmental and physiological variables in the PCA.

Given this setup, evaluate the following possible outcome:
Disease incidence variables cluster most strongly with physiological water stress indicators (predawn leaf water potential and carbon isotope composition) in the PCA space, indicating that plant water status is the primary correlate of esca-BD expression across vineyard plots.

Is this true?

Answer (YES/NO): NO